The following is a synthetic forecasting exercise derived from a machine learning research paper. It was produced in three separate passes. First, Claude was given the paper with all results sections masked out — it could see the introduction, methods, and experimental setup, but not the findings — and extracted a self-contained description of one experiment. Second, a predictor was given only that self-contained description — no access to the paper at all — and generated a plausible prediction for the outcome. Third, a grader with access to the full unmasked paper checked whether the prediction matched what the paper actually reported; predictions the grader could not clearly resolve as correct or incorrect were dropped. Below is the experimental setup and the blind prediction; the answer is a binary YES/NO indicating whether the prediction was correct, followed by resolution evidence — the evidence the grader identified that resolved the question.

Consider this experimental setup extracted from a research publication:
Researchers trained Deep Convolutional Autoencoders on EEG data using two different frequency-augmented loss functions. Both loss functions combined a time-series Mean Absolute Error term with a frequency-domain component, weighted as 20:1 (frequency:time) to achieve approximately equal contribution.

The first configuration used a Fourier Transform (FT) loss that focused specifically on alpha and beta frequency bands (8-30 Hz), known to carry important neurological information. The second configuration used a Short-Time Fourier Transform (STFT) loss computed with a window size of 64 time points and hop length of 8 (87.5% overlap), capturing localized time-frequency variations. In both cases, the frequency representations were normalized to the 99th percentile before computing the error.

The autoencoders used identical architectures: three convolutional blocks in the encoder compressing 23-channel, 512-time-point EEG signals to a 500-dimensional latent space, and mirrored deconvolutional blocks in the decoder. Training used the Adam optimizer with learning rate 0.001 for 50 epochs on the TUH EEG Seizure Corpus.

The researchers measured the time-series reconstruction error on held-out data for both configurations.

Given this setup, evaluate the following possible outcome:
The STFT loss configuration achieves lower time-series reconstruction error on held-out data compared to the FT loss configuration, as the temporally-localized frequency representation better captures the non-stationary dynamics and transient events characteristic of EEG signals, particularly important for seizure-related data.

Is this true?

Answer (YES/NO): YES